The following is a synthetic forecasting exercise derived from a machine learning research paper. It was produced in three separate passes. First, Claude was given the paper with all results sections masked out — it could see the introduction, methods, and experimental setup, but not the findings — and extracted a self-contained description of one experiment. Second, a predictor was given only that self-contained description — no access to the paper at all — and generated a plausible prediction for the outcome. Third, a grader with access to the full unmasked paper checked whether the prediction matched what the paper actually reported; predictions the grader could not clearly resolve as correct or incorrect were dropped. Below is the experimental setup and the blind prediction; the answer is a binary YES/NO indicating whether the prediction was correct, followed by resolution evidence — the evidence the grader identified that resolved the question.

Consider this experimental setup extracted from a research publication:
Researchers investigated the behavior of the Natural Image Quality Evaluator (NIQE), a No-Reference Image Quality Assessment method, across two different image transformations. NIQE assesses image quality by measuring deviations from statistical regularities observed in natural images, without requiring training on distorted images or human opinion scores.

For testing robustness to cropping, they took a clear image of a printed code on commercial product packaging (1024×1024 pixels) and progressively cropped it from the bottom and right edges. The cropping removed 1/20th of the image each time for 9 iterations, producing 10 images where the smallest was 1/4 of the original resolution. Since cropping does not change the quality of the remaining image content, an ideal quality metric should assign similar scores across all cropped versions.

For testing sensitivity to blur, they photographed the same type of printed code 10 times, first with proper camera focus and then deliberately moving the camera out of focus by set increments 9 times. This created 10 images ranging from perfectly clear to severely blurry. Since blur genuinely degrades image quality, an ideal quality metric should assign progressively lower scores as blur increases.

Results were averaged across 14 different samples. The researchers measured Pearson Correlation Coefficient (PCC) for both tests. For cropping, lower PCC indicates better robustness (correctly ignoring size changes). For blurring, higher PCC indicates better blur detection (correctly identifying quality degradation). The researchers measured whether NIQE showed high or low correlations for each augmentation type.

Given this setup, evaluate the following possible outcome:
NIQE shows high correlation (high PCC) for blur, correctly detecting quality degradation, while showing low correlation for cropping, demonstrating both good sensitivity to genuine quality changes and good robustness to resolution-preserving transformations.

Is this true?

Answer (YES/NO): NO